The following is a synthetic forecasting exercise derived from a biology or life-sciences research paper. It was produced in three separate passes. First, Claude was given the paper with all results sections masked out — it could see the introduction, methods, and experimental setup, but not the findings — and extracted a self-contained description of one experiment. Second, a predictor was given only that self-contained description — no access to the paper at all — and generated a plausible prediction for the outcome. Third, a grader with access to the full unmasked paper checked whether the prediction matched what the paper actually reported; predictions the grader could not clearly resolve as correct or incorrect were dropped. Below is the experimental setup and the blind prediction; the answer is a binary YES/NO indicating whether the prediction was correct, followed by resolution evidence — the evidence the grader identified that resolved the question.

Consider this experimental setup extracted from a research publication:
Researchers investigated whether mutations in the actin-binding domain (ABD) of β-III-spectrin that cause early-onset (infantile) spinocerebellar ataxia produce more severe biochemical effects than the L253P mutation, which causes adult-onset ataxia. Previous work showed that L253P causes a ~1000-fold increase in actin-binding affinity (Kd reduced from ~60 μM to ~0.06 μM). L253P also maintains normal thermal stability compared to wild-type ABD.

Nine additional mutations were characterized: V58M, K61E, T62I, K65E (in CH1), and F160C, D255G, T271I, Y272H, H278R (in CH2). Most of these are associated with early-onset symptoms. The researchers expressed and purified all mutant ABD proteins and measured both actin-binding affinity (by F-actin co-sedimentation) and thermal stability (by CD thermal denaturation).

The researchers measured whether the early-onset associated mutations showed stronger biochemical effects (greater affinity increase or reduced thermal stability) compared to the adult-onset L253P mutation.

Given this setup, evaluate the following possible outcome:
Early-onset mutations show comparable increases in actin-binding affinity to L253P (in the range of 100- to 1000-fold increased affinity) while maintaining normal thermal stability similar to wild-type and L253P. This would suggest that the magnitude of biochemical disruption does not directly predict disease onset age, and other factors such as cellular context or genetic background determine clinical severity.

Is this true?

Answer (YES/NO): NO